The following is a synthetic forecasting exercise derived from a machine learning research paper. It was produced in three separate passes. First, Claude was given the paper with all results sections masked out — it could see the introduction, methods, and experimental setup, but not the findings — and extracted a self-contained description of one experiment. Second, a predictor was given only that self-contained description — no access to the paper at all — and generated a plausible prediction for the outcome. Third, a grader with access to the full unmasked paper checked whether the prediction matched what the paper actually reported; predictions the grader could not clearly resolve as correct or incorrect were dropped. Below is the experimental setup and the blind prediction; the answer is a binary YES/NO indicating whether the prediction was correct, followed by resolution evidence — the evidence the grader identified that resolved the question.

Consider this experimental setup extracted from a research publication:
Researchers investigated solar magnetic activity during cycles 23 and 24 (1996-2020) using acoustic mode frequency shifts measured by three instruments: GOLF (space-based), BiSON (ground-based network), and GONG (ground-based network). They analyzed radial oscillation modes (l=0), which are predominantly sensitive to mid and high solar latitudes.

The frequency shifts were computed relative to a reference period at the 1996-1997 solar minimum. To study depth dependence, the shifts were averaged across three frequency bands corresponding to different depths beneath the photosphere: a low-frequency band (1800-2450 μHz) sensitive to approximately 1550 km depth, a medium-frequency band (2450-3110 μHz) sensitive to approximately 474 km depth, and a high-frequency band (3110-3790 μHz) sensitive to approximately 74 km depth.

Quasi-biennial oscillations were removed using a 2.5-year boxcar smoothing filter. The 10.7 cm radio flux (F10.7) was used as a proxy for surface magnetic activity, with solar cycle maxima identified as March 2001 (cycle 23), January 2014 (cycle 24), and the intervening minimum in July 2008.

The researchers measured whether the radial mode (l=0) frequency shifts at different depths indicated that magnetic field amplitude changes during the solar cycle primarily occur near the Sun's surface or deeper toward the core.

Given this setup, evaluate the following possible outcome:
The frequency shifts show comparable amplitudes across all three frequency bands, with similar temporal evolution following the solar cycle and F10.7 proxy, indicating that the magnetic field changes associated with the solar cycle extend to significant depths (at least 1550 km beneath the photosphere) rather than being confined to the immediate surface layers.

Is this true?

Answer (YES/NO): NO